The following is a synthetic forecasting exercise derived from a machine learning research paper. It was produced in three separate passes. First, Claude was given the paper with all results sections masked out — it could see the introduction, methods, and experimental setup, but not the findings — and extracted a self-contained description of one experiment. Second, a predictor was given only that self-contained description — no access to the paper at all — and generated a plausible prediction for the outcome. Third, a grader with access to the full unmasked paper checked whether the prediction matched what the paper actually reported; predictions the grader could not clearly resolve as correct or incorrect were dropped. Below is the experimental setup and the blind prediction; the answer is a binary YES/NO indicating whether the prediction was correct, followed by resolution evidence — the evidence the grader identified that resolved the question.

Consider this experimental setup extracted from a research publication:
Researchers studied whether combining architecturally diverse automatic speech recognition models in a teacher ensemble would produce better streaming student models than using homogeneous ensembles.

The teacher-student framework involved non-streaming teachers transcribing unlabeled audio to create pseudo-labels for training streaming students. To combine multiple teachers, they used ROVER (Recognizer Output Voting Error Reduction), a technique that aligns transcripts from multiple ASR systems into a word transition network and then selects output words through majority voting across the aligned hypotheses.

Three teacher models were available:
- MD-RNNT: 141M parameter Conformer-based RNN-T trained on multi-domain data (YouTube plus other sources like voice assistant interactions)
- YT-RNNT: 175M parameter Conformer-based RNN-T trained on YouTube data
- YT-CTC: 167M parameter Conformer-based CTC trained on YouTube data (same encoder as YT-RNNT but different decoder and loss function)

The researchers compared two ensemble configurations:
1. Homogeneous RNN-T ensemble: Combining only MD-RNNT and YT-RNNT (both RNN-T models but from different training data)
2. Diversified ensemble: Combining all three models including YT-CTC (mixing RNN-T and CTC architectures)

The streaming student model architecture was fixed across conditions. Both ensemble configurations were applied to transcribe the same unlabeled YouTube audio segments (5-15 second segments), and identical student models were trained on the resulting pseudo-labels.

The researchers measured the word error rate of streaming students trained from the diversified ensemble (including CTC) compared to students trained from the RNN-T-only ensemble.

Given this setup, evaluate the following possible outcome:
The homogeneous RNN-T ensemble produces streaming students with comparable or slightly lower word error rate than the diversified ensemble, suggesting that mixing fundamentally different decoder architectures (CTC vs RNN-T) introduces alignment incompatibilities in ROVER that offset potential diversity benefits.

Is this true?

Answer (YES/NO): NO